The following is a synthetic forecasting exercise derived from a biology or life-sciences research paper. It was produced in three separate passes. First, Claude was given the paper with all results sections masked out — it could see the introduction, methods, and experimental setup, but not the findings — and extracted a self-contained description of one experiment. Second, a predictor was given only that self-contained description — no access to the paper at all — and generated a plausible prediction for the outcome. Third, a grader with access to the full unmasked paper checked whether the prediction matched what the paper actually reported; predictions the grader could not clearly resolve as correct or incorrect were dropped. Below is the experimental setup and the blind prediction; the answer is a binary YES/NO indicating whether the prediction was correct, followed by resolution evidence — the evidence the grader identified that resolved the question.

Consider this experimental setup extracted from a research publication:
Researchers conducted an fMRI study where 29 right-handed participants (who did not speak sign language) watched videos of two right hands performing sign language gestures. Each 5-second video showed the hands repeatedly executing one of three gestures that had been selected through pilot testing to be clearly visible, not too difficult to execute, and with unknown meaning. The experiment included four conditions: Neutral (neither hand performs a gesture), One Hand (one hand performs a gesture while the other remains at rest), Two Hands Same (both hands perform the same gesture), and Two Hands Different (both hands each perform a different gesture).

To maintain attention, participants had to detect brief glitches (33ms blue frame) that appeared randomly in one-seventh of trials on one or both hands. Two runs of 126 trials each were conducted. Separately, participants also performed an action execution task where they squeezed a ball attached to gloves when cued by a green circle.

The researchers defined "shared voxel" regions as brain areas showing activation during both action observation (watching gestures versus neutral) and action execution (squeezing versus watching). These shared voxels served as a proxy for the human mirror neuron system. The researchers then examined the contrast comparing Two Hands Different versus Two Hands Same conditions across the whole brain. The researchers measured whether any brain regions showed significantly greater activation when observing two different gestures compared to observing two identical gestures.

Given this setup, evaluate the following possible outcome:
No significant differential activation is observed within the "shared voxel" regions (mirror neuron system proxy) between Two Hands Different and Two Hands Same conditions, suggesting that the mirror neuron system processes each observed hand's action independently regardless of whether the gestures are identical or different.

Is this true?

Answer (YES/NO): NO